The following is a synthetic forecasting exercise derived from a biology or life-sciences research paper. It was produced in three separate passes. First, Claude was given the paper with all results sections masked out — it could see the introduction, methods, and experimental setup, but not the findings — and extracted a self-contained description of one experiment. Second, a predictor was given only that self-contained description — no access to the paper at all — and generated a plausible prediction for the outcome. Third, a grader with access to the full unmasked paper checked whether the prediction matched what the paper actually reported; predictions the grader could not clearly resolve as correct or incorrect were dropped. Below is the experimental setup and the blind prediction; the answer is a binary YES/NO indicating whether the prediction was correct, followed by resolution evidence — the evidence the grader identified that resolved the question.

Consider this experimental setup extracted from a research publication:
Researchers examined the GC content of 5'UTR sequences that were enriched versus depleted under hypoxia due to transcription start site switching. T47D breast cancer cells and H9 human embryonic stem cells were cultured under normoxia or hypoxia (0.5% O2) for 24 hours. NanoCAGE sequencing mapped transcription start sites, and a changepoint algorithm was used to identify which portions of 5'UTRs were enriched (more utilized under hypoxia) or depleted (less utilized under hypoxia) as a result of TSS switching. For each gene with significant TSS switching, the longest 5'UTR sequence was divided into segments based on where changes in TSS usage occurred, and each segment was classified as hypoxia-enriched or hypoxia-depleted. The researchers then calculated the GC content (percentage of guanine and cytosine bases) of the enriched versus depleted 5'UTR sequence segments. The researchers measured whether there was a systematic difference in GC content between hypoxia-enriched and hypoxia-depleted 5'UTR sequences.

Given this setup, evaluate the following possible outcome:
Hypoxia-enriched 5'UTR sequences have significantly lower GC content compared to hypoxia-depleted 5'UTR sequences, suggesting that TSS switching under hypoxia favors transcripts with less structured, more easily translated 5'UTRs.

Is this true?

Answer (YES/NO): NO